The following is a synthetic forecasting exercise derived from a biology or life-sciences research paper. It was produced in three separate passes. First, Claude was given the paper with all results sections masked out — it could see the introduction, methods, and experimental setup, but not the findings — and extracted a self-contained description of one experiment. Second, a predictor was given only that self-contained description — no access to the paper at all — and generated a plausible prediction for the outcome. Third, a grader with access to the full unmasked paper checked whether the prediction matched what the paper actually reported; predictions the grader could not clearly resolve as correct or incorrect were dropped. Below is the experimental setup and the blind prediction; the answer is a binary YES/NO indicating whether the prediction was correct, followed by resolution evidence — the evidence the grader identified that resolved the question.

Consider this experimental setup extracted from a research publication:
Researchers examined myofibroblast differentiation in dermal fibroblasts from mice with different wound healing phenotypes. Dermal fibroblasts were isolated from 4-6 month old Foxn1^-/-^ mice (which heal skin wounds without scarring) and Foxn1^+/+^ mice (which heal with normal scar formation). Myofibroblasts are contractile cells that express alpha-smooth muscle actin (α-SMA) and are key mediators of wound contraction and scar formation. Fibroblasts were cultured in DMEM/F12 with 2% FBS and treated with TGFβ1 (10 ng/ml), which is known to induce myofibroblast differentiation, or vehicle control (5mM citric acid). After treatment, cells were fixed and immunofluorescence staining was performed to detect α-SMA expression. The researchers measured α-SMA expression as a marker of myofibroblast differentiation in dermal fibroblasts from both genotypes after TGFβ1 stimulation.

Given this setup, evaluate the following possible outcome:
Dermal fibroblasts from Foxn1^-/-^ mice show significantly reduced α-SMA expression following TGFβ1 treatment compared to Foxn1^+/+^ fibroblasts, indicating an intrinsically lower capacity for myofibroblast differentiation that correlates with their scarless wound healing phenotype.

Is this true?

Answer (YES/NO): NO